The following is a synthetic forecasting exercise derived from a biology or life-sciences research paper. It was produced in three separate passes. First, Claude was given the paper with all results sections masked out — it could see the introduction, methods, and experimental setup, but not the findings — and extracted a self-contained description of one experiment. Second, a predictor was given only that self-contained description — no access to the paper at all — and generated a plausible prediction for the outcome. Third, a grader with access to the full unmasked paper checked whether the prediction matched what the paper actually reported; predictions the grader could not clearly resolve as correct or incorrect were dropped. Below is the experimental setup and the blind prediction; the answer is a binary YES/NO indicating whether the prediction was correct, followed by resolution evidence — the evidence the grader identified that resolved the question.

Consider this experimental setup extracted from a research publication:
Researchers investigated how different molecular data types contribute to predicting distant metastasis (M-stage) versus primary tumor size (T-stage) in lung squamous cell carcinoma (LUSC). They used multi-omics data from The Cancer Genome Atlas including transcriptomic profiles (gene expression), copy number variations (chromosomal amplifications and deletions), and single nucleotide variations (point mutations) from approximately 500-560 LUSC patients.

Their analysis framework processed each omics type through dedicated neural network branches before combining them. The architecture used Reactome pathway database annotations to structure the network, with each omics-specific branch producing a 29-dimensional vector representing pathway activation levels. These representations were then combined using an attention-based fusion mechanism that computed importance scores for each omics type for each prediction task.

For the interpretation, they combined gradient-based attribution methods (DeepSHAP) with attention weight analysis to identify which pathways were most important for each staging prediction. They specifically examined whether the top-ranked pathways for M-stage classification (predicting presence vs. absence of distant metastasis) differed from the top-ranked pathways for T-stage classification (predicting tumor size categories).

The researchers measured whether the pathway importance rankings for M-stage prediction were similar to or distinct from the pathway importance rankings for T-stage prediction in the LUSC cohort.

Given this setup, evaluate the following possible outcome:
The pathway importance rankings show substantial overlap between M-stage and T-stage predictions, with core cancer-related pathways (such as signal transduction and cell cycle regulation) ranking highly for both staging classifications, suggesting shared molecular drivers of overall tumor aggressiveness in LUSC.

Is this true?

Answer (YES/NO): NO